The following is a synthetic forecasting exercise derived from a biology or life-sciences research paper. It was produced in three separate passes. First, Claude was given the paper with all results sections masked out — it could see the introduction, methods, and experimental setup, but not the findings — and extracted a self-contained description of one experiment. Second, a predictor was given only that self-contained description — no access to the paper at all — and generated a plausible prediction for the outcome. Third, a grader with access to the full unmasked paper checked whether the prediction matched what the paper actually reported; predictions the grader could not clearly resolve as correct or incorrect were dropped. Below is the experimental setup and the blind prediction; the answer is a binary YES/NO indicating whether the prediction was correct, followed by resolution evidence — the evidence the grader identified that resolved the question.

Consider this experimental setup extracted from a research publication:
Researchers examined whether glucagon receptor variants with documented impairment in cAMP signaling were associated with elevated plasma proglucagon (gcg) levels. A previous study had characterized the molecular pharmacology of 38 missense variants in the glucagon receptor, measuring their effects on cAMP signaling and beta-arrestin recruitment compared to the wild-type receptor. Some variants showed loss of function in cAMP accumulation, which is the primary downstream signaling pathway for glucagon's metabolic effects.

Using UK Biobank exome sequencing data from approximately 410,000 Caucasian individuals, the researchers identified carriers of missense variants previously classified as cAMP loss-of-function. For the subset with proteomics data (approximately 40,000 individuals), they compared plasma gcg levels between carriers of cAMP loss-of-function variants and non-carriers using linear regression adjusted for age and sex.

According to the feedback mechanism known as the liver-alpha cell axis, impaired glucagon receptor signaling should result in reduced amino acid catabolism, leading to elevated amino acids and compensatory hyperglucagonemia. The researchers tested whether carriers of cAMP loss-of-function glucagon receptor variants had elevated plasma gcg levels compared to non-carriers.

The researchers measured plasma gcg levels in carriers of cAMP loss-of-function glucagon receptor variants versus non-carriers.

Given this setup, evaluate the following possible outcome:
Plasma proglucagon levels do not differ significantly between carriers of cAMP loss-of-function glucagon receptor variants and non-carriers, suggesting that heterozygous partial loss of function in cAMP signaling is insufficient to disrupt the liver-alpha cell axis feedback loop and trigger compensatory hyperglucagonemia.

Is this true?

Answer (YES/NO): NO